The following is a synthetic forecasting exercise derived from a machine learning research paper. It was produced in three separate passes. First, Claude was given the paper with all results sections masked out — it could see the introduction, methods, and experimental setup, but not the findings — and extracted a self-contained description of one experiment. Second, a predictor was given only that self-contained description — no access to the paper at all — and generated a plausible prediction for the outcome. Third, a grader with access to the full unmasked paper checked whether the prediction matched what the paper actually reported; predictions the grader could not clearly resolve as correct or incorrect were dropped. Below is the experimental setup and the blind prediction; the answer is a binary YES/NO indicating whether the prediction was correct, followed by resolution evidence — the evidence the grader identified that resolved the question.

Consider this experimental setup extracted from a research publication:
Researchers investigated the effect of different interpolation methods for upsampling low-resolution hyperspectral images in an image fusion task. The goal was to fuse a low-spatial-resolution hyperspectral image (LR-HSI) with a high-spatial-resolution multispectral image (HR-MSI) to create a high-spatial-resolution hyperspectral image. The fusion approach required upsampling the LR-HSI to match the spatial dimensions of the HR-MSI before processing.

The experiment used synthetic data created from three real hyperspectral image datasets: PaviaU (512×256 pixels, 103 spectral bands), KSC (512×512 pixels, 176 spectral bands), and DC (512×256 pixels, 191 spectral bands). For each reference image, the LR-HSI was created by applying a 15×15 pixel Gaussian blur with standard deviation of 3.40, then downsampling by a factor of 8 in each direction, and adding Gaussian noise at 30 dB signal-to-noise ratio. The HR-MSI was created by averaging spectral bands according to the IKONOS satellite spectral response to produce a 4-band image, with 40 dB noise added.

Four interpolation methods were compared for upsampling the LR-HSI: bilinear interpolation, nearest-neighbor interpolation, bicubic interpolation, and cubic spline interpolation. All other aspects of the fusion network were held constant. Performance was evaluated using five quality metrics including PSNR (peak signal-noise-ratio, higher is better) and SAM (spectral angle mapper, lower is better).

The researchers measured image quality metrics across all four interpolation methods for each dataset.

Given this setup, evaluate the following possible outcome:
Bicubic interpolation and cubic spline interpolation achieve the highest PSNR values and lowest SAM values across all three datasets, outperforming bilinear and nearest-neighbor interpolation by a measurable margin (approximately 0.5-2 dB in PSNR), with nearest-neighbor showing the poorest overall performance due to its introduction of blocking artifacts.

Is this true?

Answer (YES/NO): NO